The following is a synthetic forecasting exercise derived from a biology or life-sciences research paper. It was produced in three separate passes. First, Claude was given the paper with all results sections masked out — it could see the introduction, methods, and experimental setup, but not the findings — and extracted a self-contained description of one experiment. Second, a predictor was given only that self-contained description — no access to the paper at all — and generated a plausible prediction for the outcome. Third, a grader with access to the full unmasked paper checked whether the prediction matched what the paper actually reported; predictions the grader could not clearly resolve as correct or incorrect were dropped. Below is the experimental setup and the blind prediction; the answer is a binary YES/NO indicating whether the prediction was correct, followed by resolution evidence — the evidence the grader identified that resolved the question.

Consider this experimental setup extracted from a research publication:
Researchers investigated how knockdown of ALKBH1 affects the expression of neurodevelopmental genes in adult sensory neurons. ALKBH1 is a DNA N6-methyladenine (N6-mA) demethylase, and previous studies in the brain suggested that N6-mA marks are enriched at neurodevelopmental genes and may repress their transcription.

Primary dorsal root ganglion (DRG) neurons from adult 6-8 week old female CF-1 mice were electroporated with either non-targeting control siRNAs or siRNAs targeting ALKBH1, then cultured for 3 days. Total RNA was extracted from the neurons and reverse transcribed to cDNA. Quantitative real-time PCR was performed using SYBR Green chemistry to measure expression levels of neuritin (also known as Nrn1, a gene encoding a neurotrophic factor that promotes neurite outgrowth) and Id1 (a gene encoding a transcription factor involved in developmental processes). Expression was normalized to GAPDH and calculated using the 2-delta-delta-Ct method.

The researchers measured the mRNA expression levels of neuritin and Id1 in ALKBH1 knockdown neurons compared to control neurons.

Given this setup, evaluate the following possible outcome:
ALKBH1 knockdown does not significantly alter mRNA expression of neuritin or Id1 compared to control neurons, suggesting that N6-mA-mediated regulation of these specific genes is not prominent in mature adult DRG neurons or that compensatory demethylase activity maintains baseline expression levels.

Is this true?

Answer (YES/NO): NO